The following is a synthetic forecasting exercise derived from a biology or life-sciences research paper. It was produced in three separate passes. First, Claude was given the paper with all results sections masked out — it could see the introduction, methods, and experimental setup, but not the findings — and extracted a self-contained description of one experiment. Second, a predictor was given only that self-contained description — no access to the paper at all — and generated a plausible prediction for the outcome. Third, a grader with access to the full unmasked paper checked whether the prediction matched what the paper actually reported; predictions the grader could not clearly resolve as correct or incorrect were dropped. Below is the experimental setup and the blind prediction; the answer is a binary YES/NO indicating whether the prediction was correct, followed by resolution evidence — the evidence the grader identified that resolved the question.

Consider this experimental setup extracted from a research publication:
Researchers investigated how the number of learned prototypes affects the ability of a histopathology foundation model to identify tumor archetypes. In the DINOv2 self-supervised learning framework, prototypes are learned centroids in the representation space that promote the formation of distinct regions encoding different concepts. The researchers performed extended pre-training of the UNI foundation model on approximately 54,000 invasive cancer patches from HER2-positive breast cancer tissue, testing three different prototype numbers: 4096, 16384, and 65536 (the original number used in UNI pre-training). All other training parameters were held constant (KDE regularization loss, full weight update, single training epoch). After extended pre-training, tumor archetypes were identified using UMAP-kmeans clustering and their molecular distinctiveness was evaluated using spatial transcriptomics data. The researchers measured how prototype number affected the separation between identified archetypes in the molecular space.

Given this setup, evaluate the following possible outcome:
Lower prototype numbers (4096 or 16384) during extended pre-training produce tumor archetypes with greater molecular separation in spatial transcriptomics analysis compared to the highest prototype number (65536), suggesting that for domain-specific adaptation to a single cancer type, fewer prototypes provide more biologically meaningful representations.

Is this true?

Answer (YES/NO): NO